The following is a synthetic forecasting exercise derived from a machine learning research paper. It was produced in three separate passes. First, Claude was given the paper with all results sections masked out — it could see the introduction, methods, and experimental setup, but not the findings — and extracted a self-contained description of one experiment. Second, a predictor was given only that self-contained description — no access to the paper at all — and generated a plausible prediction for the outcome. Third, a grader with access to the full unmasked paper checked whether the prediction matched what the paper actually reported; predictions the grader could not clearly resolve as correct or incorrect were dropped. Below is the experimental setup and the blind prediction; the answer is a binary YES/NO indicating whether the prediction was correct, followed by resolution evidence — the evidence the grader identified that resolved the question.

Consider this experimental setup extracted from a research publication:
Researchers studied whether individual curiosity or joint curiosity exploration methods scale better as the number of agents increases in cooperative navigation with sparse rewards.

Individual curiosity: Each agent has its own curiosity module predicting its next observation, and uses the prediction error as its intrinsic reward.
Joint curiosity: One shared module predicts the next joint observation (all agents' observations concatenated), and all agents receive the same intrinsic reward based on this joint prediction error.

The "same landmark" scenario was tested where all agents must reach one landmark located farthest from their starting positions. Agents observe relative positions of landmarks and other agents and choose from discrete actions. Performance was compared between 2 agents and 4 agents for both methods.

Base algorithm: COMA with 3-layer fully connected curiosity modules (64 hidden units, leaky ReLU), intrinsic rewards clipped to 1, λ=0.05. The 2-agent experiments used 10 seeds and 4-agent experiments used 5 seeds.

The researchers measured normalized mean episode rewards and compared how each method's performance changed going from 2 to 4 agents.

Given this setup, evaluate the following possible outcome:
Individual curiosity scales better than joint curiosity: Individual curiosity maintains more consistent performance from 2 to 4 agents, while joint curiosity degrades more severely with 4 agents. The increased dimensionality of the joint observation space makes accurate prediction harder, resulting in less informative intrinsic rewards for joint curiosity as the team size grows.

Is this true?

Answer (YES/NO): YES